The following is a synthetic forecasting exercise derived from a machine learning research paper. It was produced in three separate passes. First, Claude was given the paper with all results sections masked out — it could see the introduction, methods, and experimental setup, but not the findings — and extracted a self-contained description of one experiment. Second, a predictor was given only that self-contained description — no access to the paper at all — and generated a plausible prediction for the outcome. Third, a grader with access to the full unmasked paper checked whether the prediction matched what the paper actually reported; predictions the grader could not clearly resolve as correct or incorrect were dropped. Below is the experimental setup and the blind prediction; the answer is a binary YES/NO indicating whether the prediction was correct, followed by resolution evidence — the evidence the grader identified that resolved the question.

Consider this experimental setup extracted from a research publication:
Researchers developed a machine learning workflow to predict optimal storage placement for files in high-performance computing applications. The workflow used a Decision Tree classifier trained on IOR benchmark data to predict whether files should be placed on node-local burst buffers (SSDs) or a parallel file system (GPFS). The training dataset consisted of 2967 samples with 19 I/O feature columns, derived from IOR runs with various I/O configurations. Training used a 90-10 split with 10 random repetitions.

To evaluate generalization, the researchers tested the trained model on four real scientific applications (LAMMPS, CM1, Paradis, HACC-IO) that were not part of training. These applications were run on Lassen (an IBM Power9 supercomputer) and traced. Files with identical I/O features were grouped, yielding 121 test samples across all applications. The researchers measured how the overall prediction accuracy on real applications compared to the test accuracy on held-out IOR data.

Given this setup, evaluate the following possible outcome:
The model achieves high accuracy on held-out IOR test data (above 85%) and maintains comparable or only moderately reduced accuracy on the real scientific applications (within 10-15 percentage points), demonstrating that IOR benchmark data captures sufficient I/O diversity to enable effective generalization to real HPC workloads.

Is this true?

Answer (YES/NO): YES